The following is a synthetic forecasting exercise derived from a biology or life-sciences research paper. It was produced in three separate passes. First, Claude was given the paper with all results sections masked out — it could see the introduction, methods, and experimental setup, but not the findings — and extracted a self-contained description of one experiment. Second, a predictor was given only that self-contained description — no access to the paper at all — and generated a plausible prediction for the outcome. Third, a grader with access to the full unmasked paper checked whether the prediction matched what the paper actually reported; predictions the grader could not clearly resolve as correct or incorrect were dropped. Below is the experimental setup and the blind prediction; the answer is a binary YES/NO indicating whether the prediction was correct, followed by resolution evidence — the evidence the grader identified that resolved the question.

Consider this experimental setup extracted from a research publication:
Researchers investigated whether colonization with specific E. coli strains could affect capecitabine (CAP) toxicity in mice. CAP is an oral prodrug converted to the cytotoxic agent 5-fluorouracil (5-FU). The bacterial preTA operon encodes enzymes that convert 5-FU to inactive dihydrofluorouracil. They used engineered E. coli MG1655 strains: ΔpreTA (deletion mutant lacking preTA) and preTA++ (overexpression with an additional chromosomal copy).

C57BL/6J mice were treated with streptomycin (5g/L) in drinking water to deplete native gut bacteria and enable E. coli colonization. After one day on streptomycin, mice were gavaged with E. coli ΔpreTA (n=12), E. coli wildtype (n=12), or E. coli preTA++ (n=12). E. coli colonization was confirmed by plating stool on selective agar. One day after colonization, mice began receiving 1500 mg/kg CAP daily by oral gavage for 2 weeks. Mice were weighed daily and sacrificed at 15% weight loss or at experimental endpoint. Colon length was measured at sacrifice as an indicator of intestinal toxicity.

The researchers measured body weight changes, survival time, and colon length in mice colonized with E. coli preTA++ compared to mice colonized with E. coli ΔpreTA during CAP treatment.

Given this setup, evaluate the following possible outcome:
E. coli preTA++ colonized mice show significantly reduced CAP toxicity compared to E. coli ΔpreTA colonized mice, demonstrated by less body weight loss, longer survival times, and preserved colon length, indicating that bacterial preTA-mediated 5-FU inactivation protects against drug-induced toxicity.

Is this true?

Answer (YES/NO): YES